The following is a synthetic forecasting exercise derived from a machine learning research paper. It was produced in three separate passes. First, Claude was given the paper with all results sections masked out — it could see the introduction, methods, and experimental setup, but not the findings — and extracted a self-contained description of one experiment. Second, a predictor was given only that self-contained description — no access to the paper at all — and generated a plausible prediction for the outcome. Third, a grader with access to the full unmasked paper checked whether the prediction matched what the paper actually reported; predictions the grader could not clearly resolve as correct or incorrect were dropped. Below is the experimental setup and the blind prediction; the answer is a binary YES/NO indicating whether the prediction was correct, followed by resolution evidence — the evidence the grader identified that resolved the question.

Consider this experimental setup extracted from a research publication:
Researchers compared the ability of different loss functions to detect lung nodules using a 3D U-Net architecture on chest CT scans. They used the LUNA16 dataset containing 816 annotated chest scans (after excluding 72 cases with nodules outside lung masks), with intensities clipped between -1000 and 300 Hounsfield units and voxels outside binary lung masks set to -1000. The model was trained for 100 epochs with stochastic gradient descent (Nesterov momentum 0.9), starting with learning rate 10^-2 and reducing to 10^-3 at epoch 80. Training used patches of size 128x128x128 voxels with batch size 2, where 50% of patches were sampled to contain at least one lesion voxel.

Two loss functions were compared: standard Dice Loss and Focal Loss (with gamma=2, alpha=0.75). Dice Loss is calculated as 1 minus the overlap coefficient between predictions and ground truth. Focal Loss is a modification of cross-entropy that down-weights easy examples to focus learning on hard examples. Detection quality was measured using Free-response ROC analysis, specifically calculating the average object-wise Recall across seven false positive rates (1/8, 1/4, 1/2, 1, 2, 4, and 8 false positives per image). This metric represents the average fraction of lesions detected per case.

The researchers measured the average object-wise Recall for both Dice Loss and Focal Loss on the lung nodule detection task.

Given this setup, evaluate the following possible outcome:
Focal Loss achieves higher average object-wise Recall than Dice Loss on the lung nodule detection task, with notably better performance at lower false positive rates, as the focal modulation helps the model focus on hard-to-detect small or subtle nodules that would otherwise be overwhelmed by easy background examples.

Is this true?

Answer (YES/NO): NO